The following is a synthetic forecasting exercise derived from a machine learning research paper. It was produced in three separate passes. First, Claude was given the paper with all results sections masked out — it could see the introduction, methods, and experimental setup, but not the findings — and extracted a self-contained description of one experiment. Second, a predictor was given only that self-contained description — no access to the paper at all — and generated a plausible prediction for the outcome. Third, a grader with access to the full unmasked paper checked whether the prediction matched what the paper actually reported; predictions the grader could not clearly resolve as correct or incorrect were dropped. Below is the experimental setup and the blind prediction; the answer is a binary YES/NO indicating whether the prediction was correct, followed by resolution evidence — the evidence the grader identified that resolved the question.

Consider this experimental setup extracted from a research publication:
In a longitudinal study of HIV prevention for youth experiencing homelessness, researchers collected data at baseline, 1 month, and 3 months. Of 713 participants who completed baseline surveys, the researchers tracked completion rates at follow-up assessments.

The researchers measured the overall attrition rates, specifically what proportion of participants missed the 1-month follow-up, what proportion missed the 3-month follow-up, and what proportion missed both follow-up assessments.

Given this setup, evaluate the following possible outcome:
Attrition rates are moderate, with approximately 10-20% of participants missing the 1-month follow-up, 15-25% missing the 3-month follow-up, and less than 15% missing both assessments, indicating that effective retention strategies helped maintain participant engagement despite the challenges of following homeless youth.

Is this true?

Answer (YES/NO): NO